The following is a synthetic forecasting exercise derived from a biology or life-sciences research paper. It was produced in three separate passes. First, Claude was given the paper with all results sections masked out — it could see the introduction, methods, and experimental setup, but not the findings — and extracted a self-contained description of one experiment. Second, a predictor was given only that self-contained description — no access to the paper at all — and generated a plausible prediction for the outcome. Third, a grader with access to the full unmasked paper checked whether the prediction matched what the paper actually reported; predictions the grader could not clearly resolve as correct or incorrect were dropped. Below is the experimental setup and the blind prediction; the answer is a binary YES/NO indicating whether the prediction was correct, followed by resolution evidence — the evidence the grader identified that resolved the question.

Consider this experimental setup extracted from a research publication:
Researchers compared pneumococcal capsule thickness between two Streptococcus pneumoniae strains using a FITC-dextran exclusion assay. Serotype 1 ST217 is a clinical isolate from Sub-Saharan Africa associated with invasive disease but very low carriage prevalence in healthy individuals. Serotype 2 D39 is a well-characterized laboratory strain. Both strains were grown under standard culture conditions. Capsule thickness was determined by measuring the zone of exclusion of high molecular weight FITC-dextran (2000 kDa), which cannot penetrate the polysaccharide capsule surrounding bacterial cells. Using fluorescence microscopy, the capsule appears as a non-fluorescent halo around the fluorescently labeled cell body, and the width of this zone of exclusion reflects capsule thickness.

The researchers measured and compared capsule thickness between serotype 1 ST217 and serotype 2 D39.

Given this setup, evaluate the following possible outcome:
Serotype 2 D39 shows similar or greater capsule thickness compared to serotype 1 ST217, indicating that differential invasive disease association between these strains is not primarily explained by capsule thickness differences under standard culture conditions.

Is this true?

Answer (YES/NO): NO